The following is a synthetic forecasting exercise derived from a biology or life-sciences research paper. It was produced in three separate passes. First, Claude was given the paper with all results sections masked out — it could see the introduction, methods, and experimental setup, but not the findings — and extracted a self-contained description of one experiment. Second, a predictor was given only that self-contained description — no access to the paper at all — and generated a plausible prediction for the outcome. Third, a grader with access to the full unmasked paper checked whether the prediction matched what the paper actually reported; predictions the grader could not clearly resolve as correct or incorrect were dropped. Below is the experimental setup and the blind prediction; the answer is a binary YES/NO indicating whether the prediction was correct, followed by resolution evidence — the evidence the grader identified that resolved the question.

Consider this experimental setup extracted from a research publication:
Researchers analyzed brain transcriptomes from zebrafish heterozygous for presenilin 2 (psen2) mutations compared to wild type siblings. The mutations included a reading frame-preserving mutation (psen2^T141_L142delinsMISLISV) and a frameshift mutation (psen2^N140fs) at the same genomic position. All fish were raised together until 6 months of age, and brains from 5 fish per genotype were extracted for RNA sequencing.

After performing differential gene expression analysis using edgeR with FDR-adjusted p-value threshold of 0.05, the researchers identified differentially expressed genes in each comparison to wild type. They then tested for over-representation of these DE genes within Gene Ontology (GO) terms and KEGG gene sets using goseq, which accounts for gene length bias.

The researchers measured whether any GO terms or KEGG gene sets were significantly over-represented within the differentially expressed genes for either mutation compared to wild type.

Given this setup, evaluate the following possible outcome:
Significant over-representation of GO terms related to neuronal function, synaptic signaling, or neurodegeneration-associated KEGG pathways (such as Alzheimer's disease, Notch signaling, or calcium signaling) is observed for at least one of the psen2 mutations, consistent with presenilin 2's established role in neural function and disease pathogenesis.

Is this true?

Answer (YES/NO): NO